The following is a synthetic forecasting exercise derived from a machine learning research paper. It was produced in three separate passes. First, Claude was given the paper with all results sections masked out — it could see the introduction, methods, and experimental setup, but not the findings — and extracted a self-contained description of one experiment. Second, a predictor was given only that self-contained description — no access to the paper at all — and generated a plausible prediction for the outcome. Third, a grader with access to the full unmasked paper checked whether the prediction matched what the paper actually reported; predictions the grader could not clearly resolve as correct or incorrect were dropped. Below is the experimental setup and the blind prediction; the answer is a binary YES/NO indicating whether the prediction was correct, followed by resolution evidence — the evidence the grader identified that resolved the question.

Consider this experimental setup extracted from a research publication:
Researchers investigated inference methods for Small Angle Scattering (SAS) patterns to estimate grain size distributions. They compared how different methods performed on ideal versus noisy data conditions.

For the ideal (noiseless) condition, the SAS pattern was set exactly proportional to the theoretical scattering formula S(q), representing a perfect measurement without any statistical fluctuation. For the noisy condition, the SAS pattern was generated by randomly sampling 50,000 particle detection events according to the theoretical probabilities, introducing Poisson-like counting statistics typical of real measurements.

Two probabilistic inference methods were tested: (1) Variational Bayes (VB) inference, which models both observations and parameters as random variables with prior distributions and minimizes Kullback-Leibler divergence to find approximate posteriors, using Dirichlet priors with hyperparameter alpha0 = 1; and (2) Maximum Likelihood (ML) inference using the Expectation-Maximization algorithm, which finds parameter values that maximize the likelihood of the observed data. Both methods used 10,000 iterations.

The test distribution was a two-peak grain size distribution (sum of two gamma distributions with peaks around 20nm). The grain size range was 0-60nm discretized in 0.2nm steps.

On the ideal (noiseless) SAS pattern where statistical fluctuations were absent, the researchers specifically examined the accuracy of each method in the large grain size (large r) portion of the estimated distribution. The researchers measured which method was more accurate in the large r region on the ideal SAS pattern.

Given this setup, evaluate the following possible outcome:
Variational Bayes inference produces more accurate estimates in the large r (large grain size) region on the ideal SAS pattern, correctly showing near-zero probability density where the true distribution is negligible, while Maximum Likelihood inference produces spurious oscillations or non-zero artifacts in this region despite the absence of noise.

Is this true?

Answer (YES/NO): NO